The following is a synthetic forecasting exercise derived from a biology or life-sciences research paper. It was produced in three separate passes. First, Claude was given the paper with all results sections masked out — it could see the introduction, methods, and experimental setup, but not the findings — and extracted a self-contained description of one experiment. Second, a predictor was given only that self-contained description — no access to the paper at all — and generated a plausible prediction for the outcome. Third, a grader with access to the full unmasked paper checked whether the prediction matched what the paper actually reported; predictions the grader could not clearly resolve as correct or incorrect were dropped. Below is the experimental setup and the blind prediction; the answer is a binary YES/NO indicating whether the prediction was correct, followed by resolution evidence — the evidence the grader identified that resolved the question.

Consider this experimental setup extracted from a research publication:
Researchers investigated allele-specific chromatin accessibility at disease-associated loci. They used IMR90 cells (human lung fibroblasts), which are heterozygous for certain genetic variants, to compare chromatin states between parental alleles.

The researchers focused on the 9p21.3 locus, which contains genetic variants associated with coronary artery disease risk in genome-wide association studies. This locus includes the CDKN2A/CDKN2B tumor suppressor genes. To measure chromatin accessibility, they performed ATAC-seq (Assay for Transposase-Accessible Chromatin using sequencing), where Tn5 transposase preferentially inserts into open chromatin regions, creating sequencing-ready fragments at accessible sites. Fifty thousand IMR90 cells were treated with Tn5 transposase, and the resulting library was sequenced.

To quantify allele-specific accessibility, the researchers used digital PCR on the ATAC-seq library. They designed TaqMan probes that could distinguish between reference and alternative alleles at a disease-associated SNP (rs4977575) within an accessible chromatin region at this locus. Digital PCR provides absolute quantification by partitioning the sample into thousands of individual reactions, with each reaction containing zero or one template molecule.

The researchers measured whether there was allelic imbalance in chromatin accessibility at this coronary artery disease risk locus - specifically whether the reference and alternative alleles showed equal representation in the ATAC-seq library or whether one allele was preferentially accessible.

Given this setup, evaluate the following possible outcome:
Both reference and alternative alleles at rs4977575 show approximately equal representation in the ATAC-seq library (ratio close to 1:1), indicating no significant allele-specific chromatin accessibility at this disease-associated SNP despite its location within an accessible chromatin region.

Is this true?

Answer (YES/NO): NO